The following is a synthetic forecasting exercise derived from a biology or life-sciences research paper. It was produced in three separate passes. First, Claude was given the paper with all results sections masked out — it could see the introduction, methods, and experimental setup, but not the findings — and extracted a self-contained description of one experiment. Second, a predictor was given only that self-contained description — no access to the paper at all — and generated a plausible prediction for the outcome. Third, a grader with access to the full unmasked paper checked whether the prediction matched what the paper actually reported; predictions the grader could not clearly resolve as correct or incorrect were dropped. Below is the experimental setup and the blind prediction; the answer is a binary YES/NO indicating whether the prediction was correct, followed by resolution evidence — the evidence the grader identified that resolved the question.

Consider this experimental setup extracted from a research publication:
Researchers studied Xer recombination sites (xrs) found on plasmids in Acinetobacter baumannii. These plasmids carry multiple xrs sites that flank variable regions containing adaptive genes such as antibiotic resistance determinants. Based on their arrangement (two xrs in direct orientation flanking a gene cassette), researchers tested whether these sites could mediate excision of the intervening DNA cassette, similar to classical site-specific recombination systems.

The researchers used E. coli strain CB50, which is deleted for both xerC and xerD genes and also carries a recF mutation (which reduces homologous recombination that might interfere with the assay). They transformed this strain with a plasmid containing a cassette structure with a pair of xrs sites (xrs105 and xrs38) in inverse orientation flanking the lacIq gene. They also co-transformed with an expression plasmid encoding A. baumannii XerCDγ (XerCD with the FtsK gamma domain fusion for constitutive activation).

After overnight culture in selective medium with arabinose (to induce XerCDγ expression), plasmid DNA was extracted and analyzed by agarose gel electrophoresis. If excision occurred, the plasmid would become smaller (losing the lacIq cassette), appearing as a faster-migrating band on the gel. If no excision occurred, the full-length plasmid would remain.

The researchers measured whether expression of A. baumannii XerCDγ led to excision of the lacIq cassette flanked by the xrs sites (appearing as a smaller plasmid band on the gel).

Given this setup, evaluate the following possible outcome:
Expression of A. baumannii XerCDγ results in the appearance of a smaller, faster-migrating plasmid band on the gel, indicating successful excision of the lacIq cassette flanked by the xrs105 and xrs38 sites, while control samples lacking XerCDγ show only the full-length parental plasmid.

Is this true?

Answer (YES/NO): NO